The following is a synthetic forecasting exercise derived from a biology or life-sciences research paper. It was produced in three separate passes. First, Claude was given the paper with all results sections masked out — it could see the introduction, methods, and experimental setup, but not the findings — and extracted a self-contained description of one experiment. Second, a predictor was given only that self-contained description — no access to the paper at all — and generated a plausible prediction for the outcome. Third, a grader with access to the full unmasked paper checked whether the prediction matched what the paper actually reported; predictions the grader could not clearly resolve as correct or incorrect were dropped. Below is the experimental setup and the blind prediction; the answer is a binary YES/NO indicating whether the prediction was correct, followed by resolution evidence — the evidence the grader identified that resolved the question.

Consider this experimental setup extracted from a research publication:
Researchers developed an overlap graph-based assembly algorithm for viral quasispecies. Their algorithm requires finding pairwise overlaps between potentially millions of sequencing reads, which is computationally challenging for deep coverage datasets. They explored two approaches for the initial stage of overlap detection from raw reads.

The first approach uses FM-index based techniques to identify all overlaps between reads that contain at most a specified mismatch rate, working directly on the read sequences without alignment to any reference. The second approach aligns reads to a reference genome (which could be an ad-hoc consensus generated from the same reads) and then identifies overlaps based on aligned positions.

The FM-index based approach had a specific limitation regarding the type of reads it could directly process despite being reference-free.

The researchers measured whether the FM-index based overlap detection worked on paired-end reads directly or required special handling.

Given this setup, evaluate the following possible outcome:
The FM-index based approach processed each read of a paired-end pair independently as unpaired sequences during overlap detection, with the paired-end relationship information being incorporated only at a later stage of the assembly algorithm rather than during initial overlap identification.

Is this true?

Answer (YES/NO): YES